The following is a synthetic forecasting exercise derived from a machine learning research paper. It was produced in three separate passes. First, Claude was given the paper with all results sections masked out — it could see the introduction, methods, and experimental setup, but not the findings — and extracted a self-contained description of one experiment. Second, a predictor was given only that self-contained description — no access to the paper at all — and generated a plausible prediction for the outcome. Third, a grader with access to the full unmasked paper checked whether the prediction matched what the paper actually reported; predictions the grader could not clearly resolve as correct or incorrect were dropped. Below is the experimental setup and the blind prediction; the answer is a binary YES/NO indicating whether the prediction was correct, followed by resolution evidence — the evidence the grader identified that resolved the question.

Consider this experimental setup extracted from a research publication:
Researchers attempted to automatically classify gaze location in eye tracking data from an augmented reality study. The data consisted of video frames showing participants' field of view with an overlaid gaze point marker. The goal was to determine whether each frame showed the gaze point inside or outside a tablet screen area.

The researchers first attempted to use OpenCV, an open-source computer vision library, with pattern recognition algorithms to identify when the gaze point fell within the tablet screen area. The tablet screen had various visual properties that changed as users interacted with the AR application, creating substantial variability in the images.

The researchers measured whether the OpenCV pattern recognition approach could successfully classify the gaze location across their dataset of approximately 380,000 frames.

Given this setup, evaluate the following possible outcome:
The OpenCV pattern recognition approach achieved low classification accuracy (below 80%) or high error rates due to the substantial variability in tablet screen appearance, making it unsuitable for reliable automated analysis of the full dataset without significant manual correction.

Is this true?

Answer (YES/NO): NO